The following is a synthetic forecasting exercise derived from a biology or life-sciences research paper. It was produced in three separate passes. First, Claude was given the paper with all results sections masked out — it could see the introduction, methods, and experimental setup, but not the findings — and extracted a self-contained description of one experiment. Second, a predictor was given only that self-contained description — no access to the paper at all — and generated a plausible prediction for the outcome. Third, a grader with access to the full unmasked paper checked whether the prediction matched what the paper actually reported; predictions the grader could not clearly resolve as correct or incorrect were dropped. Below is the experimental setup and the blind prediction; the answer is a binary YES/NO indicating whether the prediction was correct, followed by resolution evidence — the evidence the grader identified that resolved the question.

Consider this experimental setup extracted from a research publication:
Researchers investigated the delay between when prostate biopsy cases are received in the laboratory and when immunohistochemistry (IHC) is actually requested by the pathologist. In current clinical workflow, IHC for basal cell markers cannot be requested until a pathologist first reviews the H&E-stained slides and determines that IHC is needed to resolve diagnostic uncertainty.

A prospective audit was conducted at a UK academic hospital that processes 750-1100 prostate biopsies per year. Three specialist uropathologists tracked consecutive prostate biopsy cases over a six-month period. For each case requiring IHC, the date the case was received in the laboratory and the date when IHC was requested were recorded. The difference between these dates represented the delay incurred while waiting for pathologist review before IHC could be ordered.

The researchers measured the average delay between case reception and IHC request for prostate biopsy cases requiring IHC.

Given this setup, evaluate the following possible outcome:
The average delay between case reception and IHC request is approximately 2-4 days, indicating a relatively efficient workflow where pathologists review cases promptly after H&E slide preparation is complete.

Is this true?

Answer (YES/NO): YES